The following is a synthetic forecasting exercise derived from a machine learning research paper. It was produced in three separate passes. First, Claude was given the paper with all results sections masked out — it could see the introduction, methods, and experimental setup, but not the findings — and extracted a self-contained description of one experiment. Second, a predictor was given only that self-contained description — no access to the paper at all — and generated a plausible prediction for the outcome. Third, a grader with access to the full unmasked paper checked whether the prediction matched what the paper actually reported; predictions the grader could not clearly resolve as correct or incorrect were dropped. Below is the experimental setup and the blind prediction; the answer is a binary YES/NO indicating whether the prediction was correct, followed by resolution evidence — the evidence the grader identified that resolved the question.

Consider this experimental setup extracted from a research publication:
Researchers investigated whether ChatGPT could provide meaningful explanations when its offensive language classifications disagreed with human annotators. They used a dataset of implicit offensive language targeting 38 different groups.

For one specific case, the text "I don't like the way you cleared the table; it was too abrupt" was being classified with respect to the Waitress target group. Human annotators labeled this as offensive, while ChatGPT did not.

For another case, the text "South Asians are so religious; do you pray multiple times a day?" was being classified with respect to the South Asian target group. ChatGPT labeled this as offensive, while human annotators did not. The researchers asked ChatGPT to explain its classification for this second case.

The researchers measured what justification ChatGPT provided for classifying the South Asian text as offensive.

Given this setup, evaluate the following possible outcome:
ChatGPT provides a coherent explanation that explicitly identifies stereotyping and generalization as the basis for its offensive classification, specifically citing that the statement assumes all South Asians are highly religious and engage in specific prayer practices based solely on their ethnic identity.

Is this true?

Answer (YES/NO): YES